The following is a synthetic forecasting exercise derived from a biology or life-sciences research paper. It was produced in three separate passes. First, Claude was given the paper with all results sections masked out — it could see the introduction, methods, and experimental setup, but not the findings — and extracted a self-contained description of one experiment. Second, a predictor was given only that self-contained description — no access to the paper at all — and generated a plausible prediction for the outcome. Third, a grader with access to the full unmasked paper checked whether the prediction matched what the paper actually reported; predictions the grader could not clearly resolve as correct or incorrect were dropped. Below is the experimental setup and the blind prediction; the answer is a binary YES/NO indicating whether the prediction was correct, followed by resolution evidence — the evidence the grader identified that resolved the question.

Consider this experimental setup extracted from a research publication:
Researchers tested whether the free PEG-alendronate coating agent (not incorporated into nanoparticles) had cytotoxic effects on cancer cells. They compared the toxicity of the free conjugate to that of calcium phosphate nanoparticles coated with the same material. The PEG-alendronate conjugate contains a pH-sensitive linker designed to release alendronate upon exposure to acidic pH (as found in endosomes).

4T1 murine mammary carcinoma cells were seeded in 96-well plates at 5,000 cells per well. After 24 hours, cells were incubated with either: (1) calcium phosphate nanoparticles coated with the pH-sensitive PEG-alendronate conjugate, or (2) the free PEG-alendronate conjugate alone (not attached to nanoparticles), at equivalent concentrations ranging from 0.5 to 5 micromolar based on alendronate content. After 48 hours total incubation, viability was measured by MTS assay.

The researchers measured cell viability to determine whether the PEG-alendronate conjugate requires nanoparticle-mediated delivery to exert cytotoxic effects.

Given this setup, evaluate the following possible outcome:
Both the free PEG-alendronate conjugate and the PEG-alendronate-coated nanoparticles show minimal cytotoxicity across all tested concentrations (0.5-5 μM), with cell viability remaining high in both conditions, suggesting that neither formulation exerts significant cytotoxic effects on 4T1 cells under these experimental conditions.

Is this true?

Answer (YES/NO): NO